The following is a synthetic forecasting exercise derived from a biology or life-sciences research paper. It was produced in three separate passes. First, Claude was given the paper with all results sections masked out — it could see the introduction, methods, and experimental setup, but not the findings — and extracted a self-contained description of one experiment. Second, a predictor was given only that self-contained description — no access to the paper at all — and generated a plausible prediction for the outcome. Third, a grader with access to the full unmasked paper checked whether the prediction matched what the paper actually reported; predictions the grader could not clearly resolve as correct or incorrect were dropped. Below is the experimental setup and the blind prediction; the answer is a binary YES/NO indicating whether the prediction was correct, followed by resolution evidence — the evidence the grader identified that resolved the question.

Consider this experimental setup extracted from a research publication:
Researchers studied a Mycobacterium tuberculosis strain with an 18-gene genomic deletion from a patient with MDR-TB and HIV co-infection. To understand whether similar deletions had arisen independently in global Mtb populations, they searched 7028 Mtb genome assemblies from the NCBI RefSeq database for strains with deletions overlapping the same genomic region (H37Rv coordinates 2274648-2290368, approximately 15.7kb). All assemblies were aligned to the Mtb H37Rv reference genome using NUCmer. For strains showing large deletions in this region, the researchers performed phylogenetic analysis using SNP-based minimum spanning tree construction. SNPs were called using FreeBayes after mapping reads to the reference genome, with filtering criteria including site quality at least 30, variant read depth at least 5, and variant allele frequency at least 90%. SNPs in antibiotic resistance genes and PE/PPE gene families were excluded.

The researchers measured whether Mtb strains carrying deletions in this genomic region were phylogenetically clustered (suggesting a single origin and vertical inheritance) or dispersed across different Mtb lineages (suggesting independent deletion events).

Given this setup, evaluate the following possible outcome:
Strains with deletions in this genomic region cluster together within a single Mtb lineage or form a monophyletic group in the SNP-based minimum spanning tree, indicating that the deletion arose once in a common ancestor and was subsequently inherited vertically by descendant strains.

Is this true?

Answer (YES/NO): NO